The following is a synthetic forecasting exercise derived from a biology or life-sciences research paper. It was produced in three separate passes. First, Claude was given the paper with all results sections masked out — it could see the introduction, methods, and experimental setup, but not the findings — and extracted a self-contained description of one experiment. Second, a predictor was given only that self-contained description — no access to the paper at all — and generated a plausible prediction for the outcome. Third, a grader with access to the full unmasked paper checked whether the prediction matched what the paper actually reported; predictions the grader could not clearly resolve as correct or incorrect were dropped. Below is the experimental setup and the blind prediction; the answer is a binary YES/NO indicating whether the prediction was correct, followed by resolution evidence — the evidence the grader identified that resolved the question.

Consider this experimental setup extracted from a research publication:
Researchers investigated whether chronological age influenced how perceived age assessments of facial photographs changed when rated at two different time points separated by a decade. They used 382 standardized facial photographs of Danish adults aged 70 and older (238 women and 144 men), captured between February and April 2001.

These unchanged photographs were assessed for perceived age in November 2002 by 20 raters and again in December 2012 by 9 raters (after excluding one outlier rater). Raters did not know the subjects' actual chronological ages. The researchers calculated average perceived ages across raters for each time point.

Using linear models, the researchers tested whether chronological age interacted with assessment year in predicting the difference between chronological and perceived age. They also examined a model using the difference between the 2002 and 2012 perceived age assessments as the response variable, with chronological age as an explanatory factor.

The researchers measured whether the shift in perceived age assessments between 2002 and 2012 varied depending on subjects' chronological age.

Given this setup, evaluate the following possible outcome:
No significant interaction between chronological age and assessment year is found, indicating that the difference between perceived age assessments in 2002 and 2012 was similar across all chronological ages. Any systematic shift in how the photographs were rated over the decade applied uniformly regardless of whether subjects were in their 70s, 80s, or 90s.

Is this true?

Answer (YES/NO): NO